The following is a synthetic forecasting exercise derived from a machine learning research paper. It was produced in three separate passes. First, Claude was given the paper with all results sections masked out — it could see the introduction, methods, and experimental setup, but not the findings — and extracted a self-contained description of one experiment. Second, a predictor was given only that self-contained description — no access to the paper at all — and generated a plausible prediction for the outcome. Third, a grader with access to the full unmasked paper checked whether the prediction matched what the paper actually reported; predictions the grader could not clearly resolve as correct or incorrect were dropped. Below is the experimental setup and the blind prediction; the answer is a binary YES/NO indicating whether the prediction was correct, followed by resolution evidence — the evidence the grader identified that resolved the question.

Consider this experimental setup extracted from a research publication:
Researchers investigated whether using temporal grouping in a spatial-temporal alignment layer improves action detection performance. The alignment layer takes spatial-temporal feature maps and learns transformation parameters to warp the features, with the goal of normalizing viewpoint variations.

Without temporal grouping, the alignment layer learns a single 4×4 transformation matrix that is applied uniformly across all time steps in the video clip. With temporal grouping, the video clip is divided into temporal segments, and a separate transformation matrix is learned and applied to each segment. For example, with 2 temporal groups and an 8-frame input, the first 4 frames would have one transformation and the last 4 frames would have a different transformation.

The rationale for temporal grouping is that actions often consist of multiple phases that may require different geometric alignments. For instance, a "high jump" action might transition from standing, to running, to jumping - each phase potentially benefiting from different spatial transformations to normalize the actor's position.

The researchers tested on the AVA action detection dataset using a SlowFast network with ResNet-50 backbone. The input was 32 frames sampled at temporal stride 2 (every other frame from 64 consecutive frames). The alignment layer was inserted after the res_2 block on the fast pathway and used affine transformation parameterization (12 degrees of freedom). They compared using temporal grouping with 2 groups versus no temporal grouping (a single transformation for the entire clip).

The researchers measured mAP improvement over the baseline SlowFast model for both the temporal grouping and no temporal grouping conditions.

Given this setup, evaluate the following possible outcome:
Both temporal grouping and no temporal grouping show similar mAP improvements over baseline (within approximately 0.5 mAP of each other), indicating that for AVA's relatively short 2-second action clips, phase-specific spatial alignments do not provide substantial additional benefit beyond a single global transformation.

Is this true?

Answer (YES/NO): YES